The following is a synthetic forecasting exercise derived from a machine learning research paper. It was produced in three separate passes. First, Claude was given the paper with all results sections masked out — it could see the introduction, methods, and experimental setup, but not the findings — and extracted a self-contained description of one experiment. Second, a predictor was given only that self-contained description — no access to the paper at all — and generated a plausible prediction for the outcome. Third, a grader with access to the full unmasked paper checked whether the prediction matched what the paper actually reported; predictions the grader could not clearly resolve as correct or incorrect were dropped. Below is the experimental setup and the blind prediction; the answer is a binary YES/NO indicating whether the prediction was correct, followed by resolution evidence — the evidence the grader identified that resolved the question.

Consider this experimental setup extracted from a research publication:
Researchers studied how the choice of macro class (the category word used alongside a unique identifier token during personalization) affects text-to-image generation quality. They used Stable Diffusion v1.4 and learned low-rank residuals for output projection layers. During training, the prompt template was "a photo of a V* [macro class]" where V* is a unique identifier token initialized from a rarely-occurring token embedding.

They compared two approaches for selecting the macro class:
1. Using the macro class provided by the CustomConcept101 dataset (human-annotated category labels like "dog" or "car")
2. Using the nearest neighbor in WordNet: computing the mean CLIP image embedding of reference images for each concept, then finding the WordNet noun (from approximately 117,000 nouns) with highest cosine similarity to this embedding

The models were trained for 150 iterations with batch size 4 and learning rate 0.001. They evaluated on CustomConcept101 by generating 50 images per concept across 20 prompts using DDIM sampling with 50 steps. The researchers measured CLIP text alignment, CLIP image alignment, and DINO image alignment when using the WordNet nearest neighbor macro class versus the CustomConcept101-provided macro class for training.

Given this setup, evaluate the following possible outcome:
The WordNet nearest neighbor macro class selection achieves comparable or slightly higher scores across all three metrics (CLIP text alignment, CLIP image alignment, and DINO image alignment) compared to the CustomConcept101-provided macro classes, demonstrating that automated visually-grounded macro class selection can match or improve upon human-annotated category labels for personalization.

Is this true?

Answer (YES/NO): NO